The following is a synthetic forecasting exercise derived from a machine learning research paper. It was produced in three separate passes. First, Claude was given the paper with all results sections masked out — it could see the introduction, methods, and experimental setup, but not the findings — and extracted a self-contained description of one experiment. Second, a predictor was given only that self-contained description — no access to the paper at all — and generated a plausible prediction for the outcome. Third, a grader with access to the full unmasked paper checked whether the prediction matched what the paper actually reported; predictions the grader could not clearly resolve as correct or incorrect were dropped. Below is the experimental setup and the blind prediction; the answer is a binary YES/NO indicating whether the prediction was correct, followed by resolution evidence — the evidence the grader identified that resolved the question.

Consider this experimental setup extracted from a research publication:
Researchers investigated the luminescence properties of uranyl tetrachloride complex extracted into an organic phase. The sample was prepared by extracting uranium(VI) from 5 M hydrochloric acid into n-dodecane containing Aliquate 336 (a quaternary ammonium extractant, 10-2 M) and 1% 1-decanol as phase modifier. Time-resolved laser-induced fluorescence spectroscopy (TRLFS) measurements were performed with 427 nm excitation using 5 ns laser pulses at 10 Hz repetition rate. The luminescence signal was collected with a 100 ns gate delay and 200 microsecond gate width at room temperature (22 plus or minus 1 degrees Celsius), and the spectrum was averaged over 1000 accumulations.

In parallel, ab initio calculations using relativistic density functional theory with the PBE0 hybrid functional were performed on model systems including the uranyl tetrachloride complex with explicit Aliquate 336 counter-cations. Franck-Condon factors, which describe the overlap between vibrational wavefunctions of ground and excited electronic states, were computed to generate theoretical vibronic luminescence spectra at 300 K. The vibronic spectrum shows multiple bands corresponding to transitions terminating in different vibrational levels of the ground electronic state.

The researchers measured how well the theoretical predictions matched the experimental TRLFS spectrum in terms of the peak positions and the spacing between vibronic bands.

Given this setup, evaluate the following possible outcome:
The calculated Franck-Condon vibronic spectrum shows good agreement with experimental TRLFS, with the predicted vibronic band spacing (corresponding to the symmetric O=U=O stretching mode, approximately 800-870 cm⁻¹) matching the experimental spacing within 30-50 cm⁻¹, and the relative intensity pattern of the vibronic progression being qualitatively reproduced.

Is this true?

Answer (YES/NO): NO